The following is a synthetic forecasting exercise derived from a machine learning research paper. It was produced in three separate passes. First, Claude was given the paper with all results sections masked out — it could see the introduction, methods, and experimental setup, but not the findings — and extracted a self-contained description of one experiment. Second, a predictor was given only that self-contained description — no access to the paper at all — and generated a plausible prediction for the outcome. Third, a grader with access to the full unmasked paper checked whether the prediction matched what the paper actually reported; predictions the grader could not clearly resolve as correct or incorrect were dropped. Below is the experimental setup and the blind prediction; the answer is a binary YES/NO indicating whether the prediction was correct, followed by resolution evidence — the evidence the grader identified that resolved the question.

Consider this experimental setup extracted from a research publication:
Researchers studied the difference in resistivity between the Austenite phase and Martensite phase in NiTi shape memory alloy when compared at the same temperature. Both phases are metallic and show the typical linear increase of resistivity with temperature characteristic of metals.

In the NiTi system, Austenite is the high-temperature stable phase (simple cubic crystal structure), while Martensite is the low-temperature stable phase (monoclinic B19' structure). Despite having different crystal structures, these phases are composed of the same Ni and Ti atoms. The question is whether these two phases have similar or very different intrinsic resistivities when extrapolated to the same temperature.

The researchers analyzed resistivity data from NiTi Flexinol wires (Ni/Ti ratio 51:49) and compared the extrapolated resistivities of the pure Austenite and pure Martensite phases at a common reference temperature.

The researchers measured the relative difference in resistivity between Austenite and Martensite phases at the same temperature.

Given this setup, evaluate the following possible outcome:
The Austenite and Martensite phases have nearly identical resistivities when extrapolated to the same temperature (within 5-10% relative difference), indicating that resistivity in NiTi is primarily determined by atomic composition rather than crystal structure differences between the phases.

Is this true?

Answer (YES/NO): YES